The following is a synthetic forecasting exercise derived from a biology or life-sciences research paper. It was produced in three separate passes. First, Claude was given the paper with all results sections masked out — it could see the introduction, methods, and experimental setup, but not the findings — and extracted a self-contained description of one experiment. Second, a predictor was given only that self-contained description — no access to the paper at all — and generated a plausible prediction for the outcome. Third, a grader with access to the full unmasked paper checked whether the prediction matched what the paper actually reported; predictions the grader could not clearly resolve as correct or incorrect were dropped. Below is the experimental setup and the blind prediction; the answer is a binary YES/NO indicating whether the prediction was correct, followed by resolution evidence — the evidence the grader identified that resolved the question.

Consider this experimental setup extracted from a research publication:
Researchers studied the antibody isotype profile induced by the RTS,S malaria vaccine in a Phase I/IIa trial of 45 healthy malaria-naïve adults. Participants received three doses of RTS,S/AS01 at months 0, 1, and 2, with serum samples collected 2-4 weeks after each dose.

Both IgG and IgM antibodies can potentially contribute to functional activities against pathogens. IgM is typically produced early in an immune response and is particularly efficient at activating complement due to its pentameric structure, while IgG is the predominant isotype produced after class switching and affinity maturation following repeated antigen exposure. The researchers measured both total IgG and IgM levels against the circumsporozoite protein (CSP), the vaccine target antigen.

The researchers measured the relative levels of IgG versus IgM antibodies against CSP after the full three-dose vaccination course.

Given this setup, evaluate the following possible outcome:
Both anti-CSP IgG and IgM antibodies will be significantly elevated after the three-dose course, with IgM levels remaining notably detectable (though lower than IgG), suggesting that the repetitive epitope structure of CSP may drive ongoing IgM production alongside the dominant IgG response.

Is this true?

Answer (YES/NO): YES